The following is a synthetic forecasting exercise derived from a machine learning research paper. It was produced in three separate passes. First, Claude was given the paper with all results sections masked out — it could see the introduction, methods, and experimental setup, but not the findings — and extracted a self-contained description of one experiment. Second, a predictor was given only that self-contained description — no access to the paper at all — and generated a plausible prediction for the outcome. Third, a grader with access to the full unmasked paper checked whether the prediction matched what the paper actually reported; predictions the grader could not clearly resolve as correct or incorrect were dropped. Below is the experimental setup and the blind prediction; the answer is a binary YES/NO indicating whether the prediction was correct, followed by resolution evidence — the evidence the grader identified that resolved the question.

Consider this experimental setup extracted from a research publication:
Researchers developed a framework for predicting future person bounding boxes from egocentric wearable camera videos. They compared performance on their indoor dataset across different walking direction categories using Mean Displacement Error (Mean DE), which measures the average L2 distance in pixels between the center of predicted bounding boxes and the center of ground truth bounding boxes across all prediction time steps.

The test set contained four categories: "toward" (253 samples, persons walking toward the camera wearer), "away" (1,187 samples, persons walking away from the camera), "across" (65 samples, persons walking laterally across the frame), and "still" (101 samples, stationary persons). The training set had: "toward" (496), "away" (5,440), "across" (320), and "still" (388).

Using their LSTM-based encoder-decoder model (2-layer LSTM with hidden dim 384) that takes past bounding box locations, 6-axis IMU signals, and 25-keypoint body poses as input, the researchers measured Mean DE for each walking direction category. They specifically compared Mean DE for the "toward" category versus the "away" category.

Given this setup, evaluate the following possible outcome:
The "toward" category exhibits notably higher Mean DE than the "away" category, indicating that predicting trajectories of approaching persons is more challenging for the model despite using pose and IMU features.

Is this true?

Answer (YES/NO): YES